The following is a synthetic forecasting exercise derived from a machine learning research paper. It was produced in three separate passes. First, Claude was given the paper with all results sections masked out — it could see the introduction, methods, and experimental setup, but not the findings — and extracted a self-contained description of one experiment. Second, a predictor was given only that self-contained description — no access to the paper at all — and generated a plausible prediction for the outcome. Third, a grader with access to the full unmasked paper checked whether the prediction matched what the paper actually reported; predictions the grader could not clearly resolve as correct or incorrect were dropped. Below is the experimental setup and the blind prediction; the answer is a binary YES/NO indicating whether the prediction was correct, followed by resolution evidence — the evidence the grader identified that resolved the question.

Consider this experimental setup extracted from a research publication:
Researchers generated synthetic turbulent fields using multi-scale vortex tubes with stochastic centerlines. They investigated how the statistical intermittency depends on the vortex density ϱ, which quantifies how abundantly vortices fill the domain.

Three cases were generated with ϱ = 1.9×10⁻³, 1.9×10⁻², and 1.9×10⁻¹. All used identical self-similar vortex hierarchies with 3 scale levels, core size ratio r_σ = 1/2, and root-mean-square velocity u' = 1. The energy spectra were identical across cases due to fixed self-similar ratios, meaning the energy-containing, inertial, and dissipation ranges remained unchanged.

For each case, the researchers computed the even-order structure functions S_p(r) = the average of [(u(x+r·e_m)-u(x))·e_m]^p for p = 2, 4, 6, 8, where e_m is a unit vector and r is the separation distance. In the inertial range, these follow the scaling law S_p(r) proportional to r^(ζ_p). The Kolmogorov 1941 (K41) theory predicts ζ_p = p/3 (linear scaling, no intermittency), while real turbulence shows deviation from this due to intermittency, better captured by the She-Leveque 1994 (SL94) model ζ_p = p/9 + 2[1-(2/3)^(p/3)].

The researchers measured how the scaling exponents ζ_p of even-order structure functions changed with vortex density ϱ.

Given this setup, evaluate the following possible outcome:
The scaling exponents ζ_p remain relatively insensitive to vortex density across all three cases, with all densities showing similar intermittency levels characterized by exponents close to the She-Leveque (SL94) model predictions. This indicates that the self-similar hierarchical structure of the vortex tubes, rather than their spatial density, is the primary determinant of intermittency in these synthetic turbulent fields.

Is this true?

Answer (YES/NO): NO